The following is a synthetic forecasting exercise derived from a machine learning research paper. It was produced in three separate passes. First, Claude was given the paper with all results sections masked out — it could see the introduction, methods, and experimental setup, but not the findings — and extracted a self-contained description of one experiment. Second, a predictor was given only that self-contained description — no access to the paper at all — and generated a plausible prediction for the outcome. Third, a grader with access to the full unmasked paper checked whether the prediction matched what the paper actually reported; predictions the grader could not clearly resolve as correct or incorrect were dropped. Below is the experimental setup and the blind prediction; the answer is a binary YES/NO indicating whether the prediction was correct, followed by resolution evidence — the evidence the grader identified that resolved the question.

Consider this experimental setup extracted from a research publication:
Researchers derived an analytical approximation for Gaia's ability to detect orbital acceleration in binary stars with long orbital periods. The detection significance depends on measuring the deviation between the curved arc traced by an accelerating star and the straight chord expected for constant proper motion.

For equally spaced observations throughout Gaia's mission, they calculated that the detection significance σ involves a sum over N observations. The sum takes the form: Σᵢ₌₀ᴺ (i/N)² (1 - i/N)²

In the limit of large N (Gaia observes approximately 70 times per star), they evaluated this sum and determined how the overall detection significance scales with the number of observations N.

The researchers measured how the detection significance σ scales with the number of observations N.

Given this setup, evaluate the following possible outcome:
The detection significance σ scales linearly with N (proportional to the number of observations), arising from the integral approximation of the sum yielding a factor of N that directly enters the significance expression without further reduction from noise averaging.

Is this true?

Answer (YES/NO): NO